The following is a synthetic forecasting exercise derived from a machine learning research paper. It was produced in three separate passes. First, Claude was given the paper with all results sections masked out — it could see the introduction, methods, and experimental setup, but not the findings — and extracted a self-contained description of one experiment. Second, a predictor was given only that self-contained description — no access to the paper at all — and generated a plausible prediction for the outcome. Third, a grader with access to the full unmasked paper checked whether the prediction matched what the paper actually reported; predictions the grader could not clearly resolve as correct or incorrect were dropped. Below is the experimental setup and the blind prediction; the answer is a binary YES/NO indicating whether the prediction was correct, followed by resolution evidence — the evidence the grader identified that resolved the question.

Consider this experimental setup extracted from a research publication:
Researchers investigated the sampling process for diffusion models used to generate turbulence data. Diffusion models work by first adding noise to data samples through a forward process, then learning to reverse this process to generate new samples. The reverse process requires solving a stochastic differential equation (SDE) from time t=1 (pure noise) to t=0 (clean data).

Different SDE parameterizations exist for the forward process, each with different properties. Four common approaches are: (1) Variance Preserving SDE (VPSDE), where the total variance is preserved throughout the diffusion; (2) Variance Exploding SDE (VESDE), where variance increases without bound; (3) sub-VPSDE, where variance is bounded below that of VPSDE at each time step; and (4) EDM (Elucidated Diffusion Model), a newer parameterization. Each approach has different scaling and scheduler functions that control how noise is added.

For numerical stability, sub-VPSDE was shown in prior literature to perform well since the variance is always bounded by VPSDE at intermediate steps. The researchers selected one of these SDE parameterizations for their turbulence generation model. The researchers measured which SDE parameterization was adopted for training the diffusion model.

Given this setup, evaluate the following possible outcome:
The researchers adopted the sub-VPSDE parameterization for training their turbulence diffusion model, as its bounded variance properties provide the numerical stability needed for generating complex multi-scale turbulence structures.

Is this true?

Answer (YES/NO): NO